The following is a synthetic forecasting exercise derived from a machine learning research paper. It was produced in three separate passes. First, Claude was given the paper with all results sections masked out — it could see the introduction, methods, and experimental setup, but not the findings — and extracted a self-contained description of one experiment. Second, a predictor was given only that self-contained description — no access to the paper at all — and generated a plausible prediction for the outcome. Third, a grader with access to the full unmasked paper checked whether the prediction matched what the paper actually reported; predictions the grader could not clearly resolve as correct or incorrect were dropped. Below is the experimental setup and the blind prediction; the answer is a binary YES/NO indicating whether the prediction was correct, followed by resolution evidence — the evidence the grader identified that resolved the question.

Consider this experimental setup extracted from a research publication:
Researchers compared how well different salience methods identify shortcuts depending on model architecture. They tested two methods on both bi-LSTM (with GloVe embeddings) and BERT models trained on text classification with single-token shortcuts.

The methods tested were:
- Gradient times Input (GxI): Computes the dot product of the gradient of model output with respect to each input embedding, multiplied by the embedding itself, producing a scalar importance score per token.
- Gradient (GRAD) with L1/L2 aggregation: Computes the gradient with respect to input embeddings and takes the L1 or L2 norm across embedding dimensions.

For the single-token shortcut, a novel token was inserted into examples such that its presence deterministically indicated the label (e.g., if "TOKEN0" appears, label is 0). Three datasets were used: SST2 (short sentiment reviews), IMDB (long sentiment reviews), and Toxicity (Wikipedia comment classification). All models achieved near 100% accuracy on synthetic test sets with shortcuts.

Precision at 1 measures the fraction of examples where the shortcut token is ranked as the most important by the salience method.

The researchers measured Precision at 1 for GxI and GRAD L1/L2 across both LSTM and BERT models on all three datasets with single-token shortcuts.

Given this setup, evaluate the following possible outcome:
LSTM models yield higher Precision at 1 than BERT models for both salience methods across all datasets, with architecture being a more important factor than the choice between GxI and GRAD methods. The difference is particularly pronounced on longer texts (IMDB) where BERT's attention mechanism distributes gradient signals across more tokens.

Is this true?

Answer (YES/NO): NO